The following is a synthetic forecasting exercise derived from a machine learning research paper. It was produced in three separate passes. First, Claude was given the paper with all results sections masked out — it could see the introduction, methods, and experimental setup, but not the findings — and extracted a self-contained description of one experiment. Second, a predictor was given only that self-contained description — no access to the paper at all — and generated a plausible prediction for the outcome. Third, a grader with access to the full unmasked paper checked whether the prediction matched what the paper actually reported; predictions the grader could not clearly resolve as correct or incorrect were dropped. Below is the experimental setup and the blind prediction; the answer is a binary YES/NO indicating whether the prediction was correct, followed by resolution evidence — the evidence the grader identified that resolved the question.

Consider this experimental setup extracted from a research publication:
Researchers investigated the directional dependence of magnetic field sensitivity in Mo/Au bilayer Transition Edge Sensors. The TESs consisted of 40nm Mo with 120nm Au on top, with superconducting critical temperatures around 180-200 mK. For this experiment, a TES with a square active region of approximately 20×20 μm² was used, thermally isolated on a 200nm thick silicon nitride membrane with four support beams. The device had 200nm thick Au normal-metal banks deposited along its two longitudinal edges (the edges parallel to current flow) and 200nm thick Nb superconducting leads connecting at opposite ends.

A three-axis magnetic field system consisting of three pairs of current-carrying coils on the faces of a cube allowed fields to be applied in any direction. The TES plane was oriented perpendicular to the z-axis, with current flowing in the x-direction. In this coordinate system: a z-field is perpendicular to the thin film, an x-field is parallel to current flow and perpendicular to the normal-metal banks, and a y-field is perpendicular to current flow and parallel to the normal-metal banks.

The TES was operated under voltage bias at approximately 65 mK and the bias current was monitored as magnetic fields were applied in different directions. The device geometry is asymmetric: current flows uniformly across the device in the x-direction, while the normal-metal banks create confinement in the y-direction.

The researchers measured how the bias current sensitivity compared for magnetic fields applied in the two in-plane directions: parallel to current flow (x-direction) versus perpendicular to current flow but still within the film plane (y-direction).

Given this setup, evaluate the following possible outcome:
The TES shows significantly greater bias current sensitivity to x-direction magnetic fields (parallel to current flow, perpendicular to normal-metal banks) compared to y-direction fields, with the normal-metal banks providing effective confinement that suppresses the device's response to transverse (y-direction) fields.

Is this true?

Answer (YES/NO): NO